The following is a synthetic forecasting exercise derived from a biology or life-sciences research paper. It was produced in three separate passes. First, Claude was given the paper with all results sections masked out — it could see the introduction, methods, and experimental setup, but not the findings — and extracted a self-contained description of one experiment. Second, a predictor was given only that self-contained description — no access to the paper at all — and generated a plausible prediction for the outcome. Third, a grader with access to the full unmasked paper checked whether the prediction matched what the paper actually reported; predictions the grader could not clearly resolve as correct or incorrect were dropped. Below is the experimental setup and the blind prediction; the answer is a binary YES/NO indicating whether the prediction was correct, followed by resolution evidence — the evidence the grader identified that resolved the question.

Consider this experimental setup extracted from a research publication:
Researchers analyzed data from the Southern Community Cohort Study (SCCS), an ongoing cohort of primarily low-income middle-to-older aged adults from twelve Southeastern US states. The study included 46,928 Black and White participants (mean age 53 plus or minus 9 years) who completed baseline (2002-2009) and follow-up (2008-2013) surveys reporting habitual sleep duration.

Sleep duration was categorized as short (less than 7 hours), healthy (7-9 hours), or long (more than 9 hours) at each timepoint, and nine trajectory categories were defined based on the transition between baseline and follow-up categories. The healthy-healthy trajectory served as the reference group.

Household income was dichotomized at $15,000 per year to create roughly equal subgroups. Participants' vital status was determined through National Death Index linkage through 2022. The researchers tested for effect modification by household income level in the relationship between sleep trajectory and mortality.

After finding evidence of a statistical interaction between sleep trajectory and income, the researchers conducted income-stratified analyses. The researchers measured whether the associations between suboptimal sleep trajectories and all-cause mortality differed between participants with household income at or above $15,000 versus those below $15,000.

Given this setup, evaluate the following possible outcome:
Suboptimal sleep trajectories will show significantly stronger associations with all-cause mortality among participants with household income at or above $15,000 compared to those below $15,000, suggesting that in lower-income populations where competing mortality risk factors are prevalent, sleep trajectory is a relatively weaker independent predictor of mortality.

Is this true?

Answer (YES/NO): YES